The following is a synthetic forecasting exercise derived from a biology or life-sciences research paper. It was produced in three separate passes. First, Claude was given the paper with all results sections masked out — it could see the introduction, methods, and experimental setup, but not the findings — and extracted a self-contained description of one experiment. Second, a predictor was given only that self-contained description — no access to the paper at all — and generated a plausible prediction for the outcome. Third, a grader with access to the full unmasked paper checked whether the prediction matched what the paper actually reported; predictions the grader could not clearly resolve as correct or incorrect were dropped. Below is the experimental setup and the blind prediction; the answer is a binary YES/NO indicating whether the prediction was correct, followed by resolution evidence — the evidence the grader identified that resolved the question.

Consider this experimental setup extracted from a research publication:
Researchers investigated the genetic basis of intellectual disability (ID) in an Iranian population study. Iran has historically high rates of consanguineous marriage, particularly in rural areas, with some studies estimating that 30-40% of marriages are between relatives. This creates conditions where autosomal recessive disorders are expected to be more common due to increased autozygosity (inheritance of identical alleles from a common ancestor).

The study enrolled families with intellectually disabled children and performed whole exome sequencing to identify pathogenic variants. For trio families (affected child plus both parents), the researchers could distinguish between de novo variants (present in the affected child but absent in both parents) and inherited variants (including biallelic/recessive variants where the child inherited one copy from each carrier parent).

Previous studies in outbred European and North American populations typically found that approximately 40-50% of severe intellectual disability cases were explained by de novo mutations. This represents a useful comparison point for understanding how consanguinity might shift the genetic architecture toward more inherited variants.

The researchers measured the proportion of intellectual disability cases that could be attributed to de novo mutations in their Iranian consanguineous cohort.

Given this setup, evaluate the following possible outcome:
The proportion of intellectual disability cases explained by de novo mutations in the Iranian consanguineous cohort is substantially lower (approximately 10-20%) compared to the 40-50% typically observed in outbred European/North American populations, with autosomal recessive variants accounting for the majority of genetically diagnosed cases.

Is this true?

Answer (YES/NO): YES